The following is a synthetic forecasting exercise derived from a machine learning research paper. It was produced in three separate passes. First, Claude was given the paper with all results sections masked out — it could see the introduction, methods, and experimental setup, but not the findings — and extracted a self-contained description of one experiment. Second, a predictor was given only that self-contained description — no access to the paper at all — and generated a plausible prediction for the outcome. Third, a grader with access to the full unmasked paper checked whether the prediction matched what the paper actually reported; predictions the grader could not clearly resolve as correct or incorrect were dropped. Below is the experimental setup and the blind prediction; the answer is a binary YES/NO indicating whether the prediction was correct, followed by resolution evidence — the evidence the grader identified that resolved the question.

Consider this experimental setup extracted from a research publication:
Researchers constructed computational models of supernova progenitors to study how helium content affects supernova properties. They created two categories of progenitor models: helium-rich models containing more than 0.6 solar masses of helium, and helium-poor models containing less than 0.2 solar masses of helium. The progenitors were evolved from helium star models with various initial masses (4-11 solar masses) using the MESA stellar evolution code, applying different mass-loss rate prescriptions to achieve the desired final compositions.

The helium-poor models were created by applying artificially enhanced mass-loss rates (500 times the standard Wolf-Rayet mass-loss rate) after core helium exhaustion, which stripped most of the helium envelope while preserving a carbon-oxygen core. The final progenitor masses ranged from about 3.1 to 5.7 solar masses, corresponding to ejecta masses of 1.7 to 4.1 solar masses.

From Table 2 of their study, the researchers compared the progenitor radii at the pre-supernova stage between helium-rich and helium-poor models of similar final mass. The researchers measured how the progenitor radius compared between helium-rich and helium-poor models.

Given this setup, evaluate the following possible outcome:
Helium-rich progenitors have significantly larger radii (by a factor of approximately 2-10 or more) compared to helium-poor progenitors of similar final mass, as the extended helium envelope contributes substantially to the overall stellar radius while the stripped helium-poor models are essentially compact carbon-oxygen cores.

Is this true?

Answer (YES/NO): NO